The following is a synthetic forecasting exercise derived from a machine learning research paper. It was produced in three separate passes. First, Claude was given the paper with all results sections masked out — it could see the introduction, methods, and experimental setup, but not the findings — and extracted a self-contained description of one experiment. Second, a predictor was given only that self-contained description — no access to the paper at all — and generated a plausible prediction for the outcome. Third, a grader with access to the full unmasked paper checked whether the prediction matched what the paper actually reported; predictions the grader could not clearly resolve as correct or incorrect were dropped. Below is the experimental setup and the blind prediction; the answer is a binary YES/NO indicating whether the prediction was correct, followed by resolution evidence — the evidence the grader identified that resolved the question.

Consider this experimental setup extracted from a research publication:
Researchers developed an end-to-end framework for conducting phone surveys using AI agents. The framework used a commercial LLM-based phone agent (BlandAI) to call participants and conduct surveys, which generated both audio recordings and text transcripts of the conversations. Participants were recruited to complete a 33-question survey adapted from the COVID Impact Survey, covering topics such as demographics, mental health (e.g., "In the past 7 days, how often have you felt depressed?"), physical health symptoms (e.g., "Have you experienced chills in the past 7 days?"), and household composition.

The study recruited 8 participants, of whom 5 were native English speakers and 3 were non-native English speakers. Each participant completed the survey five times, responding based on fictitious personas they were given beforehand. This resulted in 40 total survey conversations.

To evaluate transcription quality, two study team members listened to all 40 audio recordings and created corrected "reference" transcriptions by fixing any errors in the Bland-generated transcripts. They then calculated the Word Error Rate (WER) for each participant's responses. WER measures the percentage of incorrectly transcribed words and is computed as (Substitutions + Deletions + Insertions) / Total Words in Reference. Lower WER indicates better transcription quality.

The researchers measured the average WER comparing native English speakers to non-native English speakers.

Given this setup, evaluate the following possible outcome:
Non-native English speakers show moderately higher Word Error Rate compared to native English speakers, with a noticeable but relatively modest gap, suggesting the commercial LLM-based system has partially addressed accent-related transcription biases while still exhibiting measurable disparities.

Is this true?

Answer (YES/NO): YES